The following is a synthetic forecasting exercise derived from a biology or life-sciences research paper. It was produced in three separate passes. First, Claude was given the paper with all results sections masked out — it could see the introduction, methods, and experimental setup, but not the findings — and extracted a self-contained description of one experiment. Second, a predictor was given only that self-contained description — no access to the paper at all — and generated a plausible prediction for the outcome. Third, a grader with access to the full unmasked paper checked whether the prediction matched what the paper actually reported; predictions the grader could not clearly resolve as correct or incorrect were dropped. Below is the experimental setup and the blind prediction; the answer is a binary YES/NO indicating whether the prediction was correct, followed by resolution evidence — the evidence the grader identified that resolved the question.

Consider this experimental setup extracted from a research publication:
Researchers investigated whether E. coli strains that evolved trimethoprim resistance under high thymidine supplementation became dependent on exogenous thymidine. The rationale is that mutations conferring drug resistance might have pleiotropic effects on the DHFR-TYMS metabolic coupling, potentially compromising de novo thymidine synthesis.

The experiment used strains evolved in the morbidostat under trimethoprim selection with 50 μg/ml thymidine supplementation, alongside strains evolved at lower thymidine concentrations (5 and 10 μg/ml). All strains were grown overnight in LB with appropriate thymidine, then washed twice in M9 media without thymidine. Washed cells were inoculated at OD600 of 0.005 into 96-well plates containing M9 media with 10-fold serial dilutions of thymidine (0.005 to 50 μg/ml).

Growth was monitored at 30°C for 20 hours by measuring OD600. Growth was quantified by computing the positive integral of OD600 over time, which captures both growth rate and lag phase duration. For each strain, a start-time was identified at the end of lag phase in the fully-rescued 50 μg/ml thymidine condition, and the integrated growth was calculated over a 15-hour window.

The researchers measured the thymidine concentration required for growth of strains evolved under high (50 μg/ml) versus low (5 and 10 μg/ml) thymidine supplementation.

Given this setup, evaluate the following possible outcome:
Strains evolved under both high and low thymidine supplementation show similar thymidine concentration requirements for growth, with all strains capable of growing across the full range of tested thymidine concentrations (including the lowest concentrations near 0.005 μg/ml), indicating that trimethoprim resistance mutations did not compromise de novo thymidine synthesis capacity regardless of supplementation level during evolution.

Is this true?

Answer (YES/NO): NO